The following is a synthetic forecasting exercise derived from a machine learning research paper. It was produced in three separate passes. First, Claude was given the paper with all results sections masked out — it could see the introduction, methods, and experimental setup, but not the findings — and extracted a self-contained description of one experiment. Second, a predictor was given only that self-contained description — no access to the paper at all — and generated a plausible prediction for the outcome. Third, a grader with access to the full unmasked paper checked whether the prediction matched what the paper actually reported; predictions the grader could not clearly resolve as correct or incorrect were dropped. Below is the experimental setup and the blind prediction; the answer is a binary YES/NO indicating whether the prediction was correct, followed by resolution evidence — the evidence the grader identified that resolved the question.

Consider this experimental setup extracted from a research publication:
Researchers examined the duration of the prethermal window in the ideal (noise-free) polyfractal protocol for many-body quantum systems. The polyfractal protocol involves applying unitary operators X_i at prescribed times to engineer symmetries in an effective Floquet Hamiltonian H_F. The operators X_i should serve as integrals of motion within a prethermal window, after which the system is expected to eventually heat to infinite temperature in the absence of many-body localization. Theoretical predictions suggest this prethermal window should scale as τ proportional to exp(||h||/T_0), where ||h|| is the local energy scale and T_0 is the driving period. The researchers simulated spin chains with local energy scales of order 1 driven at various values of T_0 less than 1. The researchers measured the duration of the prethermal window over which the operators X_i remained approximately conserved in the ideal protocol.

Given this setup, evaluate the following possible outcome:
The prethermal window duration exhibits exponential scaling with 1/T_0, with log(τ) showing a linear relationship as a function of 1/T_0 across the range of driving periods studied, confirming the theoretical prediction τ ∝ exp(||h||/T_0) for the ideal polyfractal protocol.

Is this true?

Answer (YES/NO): NO